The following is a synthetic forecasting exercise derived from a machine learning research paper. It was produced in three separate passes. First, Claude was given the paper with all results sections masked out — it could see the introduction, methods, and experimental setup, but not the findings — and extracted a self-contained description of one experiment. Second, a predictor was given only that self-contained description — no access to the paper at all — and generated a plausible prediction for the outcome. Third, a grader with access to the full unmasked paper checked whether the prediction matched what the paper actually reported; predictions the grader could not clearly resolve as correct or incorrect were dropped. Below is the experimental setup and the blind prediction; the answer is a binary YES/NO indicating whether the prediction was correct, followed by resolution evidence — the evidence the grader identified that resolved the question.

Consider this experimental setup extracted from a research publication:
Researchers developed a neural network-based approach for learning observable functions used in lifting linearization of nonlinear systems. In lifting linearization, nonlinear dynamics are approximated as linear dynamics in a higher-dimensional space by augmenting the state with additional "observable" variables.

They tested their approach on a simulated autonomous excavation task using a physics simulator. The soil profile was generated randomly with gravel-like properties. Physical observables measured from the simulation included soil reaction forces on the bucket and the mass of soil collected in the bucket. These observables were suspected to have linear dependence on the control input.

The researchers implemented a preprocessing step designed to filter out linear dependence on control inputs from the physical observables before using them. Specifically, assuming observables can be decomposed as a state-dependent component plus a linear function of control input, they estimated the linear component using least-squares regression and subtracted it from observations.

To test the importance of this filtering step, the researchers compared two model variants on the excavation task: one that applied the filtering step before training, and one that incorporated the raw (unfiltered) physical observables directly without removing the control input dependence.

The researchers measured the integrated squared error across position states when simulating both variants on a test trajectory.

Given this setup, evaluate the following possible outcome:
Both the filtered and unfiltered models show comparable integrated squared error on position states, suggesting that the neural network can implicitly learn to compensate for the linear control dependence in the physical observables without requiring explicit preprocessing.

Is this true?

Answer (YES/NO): NO